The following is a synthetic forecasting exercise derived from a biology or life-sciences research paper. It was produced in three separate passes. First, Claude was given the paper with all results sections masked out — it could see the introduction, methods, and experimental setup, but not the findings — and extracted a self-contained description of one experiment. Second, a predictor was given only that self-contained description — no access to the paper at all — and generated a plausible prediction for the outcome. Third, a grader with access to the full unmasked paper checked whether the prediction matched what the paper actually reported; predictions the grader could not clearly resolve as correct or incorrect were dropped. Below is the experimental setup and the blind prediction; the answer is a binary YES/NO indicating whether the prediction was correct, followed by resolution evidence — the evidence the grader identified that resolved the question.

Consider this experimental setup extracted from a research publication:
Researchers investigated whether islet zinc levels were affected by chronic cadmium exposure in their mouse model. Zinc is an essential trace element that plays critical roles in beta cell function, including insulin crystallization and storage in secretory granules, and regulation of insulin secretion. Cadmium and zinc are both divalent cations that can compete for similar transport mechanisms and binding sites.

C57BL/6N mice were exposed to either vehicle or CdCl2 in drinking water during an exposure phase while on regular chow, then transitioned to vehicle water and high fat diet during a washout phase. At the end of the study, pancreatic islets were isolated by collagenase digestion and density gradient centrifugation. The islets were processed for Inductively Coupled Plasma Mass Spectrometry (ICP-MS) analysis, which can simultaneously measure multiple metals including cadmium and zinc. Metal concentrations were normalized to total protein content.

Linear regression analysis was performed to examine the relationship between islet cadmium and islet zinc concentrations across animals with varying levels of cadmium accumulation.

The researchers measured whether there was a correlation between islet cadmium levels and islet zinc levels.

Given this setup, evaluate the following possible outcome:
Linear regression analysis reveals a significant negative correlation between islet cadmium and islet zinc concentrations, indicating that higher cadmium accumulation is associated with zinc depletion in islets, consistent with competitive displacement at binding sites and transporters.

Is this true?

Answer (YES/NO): NO